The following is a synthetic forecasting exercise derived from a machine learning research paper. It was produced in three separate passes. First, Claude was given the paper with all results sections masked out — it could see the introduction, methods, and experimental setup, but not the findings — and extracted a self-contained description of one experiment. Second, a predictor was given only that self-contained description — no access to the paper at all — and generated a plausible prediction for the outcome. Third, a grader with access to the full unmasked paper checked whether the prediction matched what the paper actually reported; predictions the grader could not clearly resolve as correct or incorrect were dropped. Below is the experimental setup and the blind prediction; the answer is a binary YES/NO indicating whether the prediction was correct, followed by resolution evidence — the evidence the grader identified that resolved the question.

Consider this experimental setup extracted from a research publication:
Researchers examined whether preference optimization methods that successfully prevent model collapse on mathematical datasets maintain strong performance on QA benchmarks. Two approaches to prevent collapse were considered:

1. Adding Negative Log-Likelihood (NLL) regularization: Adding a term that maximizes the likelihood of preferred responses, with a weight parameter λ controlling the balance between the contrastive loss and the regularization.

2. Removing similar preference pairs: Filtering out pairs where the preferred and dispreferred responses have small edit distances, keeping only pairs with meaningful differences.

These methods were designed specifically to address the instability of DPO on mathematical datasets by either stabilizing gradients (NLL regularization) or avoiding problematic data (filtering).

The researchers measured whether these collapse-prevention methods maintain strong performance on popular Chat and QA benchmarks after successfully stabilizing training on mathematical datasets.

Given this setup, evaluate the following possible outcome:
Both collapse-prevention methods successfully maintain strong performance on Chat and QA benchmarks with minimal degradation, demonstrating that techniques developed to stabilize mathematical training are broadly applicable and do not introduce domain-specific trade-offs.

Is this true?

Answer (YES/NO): NO